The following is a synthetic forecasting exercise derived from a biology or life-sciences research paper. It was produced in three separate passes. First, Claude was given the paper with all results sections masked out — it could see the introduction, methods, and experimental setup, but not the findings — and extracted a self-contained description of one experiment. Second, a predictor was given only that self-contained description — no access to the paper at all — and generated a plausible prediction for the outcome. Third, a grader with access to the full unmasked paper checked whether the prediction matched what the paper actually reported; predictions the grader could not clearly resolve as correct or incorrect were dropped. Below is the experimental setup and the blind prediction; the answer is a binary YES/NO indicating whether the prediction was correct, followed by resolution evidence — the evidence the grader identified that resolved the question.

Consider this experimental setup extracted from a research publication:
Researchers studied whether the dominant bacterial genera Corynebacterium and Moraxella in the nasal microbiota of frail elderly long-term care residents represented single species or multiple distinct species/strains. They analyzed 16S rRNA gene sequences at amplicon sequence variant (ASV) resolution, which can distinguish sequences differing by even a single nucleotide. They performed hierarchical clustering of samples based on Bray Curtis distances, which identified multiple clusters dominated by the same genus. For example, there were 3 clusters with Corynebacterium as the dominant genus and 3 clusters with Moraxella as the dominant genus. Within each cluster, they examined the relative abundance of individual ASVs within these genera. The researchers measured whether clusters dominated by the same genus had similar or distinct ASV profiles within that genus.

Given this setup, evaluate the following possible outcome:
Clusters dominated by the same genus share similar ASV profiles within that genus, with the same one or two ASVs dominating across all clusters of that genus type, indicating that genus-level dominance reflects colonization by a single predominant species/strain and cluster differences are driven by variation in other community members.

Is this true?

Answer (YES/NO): NO